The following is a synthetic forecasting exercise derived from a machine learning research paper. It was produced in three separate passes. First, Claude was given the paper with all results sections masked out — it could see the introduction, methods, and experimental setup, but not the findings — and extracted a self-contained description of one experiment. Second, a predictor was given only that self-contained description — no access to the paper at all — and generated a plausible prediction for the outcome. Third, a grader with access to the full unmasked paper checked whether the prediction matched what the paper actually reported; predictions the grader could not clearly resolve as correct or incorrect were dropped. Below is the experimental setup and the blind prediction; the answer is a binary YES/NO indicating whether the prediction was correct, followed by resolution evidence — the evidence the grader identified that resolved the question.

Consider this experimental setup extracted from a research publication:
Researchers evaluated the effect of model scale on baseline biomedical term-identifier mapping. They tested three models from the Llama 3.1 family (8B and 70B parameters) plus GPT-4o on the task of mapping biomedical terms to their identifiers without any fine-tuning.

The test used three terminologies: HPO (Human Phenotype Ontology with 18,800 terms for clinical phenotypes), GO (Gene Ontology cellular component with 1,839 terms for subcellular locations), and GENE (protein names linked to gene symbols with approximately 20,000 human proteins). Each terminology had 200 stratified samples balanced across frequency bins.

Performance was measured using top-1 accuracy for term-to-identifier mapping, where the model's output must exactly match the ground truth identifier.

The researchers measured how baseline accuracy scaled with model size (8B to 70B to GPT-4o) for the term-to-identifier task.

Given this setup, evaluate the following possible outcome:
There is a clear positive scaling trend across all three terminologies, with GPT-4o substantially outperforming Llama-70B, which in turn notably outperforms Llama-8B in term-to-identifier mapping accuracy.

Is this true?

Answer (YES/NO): YES